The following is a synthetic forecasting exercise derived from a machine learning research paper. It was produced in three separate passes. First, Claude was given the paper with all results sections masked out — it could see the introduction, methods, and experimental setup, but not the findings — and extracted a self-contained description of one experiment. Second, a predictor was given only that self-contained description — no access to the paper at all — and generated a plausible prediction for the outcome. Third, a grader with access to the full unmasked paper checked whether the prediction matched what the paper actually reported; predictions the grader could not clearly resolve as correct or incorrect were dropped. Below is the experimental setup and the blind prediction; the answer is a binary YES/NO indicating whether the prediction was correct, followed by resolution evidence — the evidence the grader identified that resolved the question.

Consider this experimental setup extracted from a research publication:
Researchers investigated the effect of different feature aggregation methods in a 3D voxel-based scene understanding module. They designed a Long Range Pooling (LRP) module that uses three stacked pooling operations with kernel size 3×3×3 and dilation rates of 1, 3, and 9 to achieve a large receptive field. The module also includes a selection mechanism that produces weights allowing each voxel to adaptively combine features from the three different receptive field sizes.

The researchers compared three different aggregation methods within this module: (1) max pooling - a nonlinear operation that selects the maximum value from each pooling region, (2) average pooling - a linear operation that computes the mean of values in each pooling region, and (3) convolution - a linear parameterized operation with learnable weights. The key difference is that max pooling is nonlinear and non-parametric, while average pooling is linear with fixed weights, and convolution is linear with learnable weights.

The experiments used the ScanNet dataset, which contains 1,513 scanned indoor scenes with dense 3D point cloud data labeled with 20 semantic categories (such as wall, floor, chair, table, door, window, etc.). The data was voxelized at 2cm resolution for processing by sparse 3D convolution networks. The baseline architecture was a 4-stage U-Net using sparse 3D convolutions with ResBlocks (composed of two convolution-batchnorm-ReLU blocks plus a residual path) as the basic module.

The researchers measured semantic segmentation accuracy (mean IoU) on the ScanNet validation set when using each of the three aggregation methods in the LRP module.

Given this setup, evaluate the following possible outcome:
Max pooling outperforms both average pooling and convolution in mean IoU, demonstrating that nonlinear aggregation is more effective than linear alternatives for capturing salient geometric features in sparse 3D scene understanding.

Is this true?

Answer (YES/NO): YES